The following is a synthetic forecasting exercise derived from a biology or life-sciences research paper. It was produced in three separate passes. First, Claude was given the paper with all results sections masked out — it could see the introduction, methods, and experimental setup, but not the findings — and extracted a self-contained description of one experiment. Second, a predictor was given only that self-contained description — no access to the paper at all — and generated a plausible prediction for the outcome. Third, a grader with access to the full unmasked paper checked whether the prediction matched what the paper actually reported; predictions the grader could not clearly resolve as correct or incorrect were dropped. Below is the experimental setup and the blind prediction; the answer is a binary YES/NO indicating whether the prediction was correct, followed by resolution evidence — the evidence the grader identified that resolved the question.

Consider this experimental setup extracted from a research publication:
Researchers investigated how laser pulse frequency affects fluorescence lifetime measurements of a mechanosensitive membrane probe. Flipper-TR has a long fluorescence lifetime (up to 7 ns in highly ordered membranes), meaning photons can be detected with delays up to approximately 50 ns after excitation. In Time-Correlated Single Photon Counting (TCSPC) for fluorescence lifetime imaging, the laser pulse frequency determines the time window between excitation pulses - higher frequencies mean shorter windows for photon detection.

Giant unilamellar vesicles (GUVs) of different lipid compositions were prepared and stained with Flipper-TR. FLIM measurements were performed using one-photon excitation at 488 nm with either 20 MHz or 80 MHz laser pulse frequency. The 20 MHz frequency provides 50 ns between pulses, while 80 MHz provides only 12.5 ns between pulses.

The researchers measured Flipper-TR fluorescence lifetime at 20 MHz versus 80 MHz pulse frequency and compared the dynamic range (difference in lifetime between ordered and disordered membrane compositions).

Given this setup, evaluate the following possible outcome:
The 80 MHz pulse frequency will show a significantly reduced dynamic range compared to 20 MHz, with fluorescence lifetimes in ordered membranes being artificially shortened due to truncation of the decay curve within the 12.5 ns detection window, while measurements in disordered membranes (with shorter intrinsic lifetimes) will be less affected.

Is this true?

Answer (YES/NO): YES